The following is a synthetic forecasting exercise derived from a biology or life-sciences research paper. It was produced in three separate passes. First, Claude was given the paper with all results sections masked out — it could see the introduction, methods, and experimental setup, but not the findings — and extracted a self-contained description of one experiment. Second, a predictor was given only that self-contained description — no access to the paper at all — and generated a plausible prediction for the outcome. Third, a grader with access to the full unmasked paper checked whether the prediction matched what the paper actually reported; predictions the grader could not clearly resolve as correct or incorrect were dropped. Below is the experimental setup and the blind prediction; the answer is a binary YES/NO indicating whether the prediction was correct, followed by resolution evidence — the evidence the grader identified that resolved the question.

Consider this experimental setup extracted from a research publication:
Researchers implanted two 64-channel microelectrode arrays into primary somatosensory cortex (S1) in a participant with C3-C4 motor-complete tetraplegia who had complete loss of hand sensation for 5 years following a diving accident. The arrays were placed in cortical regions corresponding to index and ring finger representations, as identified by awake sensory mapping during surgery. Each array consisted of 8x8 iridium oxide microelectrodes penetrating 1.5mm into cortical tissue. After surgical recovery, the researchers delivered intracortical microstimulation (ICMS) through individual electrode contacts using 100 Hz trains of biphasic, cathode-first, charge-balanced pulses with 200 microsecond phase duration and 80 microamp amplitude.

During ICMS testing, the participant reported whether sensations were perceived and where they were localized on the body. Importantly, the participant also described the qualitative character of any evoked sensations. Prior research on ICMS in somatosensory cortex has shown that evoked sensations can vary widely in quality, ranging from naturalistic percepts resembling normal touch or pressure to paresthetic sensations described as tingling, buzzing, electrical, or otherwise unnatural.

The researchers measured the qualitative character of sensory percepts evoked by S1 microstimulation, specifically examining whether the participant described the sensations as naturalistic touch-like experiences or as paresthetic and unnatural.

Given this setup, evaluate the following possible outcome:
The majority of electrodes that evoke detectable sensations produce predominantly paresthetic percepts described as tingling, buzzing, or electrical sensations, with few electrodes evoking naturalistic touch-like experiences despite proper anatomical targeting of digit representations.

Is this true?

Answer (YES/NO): NO